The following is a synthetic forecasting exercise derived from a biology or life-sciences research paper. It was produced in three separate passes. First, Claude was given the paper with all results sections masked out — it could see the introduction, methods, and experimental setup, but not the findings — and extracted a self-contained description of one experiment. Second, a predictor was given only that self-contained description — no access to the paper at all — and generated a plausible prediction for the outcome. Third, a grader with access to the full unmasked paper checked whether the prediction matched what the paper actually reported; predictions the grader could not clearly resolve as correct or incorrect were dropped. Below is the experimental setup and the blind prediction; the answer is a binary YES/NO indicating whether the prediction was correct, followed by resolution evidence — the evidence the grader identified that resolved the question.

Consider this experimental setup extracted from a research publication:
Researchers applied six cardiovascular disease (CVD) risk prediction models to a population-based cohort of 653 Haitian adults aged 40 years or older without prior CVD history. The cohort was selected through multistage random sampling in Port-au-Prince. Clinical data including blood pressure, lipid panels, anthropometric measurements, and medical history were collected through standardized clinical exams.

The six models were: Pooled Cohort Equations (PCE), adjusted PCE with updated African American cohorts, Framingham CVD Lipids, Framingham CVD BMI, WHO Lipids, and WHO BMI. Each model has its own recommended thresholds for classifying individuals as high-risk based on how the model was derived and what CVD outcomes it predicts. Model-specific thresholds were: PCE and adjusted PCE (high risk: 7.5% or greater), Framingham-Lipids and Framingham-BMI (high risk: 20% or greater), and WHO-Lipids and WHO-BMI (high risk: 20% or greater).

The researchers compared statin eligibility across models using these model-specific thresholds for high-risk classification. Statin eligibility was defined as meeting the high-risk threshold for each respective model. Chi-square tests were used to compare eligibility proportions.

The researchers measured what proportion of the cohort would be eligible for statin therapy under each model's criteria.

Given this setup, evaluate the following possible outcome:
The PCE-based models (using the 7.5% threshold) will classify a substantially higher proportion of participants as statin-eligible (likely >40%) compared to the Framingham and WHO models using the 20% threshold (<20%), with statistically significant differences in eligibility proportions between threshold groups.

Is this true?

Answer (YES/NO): YES